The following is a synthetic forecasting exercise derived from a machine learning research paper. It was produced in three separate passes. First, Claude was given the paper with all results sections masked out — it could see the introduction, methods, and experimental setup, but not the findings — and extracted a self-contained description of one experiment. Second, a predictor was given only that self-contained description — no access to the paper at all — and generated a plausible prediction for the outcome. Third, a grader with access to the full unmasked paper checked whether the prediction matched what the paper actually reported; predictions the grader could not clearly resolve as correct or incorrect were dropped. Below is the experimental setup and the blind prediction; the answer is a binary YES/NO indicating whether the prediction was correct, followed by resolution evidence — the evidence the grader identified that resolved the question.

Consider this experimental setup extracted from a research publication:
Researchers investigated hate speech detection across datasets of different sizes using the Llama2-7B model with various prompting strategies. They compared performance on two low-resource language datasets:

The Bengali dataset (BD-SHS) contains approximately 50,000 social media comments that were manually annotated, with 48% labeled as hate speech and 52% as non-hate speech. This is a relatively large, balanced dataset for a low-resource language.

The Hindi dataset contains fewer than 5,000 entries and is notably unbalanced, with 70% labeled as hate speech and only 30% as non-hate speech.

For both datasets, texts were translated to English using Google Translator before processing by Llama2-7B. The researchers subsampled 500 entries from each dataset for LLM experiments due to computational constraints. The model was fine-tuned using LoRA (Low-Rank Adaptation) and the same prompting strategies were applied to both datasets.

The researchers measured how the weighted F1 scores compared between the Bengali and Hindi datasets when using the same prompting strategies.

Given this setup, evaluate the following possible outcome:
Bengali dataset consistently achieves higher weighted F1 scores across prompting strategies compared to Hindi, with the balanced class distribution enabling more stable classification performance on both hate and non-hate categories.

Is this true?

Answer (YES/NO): NO